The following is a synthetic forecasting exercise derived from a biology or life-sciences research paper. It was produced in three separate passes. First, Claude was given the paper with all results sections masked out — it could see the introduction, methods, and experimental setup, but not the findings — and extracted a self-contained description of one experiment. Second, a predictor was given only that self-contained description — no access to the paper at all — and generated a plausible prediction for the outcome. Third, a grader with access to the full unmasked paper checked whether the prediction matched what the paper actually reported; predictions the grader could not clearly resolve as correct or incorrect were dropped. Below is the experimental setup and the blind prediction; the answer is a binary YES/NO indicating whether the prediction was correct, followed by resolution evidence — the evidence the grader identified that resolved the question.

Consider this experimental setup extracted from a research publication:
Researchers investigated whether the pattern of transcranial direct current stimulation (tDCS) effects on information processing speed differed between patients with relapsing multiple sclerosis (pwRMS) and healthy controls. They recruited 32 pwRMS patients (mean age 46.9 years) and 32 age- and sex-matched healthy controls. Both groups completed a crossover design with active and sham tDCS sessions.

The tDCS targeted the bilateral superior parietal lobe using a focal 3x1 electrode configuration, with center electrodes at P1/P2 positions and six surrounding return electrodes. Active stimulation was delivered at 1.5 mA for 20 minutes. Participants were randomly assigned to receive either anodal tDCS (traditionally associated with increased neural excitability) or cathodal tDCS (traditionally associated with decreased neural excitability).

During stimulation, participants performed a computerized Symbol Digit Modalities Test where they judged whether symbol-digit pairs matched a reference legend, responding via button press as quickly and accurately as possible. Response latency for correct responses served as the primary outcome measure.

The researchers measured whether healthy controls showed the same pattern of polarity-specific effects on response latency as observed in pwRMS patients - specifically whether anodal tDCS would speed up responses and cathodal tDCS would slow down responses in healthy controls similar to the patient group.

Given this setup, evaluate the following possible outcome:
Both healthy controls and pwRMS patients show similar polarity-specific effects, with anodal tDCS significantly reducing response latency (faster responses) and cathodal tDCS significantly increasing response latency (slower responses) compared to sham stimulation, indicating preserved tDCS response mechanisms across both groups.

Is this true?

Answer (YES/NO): NO